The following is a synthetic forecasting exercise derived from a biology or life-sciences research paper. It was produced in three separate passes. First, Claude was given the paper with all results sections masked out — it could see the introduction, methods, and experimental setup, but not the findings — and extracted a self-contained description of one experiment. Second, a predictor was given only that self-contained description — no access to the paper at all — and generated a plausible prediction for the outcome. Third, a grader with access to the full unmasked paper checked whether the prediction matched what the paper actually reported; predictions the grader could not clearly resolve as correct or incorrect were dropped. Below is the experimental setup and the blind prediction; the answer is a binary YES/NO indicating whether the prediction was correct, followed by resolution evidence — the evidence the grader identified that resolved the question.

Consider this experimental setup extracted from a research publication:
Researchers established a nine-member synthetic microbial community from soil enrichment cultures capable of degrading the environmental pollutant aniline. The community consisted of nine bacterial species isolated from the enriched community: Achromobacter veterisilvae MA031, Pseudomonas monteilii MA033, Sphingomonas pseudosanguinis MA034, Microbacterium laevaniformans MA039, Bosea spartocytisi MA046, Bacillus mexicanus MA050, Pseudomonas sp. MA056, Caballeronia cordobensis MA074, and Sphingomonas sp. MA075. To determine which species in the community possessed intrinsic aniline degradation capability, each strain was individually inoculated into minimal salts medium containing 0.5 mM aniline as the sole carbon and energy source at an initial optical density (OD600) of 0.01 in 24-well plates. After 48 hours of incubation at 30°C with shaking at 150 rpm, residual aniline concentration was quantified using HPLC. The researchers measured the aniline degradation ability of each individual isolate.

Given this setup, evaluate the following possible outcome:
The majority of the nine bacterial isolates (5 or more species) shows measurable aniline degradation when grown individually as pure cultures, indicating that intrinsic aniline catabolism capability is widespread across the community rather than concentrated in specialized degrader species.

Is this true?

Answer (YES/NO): NO